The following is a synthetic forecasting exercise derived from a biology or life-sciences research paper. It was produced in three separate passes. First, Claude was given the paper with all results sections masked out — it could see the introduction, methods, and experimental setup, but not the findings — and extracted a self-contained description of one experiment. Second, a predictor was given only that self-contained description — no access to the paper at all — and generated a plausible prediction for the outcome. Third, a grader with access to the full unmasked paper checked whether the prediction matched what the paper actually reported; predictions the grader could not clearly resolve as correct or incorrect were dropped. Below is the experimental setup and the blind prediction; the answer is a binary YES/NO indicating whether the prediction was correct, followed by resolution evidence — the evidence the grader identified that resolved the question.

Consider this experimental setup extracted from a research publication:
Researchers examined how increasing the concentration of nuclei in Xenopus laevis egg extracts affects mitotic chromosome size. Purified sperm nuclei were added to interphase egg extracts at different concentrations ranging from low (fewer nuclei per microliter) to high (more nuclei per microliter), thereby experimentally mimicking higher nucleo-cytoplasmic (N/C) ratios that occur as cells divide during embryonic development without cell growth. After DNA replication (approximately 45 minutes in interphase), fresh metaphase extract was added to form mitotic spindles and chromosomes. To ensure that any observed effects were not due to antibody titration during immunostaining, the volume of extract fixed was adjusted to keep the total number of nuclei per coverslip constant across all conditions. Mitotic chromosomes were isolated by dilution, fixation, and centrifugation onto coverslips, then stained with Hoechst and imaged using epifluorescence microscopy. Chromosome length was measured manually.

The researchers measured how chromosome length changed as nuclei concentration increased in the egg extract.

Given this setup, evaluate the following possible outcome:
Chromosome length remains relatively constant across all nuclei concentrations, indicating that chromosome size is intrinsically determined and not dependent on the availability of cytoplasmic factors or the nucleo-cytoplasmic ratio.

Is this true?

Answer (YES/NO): NO